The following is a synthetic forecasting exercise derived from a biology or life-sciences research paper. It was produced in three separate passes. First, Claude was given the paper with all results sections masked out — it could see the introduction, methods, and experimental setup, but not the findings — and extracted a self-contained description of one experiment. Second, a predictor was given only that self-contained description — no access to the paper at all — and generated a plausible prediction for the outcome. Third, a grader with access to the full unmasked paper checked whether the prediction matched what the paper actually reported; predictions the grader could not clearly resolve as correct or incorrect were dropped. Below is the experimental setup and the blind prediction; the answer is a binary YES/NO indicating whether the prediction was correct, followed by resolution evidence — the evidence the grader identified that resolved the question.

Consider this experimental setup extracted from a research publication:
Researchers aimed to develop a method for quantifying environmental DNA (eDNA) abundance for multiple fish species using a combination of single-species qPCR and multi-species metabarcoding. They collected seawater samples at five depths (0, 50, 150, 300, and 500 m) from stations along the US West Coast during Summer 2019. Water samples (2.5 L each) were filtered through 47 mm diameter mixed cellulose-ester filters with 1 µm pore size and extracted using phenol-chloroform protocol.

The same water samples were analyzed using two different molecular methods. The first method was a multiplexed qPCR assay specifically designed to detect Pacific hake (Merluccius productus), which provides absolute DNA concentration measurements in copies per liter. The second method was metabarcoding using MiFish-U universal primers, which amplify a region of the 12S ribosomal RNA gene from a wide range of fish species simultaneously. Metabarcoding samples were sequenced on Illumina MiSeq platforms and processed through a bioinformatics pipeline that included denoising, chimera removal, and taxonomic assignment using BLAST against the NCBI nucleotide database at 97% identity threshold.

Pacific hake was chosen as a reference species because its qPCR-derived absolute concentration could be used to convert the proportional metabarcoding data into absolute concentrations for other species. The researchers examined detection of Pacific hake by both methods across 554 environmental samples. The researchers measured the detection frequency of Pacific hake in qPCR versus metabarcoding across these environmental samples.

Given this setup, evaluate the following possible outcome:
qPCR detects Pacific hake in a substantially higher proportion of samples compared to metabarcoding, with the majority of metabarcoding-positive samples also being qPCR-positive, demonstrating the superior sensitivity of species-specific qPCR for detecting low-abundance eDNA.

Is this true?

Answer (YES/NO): YES